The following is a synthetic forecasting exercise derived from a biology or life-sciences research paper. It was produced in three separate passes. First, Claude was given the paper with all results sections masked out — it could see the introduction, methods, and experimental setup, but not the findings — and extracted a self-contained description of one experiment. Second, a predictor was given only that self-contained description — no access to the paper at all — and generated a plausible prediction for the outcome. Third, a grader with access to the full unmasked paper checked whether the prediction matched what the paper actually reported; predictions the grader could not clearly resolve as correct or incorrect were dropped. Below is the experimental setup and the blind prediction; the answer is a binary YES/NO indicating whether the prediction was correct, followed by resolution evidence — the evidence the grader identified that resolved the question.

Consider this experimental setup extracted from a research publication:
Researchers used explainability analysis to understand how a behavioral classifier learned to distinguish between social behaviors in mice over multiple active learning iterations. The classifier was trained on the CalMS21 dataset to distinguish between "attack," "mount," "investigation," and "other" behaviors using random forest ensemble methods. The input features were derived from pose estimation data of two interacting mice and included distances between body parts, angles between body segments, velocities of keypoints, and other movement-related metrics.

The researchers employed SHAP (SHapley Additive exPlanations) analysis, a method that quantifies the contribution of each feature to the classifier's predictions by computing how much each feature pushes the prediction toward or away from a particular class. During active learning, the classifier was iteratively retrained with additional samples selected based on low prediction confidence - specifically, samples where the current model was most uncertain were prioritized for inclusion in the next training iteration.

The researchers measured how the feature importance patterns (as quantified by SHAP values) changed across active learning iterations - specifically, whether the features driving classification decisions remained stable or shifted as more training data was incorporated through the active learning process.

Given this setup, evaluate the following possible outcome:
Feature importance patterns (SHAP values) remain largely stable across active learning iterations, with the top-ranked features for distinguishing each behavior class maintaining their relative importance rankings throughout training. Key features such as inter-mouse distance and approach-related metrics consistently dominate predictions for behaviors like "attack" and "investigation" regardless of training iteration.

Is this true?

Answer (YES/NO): NO